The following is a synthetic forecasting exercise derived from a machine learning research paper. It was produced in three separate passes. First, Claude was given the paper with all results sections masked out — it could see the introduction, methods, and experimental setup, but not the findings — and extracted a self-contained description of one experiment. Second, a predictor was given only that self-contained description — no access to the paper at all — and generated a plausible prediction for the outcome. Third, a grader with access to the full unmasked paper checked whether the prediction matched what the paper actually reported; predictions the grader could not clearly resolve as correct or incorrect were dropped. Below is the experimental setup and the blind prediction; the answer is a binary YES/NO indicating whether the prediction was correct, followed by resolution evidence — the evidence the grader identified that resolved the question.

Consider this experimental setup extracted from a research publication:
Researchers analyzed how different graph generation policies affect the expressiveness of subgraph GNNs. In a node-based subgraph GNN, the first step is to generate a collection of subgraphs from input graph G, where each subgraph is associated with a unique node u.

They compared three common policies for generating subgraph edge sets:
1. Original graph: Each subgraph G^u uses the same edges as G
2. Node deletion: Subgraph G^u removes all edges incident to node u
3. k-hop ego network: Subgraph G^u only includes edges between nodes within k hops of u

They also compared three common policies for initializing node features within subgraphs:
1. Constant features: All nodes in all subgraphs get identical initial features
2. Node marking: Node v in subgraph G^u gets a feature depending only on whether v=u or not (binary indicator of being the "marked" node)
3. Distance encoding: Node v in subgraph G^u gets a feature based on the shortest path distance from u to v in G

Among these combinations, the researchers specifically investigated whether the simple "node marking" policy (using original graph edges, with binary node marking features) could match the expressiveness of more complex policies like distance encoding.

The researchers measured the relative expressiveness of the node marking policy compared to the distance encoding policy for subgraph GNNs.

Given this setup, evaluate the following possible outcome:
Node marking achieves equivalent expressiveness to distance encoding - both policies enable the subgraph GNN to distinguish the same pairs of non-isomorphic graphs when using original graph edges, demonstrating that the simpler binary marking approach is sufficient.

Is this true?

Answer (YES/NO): NO